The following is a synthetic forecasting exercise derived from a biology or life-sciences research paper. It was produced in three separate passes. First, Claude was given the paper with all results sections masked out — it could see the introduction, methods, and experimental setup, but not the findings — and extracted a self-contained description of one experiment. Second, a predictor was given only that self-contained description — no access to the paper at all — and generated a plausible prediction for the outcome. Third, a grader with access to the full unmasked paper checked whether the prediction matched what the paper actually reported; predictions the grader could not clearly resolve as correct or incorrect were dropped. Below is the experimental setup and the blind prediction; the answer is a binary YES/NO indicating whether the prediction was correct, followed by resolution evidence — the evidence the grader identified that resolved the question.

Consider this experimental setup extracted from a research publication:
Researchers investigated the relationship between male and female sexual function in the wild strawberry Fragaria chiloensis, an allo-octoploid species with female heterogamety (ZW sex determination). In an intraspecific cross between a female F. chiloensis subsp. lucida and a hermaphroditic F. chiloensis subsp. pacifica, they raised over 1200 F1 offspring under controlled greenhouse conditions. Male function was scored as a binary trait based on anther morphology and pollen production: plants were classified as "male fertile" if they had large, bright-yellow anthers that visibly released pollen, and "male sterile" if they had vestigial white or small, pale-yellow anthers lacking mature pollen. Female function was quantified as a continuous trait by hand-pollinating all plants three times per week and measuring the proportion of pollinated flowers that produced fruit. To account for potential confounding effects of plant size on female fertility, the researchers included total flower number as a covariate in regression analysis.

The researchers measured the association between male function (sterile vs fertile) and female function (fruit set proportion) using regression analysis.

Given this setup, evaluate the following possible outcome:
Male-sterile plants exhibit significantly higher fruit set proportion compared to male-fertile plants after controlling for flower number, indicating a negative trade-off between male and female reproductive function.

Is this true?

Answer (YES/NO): YES